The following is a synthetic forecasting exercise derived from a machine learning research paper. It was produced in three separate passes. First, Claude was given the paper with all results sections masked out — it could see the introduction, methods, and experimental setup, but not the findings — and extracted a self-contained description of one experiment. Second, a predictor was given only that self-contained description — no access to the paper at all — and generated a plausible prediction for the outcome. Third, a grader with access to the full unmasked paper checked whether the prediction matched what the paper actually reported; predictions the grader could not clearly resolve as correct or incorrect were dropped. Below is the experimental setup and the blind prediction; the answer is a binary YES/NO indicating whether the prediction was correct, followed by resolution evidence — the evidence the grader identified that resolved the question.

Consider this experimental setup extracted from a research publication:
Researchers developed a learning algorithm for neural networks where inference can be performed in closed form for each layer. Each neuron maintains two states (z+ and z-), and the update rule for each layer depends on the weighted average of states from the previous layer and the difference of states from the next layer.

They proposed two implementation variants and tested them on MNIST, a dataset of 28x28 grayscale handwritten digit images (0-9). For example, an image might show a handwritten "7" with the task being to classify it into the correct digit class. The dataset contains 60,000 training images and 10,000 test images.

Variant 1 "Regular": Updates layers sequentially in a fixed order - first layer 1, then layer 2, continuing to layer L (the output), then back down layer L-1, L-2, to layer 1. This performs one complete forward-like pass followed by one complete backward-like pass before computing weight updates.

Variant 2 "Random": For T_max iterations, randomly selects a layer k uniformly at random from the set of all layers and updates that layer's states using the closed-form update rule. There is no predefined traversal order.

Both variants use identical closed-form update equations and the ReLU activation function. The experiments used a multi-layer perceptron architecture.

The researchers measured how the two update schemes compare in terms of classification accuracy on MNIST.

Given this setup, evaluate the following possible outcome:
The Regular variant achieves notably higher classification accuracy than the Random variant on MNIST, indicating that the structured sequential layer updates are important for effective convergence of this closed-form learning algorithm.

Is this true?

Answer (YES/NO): NO